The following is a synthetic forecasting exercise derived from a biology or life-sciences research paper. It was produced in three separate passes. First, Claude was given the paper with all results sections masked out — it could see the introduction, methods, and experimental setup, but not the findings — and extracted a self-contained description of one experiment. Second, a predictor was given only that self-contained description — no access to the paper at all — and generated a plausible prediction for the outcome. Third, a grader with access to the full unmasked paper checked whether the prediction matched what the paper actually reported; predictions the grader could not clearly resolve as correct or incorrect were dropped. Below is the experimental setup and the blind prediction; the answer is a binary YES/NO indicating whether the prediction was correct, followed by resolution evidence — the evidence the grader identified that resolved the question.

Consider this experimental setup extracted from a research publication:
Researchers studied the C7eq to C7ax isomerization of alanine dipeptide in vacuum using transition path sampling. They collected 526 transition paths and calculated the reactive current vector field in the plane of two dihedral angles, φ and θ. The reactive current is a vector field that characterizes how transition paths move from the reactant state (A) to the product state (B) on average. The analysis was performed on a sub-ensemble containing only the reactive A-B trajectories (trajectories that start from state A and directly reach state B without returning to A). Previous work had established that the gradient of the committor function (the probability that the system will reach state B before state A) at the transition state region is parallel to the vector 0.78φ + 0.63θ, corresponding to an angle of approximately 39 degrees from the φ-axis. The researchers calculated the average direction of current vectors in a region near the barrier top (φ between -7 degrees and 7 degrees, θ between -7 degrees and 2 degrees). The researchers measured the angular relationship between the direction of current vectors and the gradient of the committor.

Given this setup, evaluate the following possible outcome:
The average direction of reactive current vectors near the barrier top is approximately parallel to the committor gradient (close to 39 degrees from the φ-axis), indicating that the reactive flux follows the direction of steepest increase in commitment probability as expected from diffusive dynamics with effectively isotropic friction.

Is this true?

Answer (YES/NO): NO